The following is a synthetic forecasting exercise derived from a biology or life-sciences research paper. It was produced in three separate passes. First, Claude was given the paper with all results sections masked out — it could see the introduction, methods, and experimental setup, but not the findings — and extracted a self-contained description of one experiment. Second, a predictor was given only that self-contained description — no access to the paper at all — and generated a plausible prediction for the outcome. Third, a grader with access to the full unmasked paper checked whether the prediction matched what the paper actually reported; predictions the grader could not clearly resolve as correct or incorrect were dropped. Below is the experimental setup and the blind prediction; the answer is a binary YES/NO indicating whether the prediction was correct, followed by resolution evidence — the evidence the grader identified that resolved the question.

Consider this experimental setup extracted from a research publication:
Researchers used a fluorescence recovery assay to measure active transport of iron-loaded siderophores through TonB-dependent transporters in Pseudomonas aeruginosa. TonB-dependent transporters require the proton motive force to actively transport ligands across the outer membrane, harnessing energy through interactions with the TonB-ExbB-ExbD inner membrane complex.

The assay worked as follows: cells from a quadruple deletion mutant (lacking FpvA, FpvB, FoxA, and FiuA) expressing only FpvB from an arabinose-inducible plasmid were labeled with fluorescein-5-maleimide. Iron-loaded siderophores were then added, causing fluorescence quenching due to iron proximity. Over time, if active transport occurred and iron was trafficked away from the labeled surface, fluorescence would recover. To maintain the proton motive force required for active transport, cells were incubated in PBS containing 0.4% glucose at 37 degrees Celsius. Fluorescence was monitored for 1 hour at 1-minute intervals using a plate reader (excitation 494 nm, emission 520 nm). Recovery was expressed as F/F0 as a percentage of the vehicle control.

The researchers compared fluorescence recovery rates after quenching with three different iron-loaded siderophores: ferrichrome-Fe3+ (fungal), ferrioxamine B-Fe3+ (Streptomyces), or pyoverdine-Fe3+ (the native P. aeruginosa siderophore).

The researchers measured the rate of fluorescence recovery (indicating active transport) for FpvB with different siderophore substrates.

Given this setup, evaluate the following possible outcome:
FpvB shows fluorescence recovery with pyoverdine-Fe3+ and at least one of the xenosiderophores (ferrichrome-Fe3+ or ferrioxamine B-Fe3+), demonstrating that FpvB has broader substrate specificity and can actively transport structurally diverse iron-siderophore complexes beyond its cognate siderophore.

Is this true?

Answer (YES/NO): NO